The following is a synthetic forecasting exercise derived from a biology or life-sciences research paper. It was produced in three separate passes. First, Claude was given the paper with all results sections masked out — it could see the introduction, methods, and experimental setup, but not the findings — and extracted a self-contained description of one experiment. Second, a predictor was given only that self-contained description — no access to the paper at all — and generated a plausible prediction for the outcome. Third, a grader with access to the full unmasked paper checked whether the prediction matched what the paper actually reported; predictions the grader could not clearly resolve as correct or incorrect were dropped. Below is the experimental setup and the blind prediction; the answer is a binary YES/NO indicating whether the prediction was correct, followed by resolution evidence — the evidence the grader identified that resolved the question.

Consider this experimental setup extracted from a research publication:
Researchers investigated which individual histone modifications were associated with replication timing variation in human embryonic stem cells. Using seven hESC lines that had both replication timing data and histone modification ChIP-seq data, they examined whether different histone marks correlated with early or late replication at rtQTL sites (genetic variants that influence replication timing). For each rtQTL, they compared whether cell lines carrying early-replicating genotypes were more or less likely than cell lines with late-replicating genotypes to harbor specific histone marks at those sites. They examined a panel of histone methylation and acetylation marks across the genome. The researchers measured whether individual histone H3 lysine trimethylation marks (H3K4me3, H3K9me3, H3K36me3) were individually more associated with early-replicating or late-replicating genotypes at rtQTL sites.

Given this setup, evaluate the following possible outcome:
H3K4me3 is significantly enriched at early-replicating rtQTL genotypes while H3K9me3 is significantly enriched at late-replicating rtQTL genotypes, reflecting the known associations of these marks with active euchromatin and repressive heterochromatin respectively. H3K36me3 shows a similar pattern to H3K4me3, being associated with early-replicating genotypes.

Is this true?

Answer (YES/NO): NO